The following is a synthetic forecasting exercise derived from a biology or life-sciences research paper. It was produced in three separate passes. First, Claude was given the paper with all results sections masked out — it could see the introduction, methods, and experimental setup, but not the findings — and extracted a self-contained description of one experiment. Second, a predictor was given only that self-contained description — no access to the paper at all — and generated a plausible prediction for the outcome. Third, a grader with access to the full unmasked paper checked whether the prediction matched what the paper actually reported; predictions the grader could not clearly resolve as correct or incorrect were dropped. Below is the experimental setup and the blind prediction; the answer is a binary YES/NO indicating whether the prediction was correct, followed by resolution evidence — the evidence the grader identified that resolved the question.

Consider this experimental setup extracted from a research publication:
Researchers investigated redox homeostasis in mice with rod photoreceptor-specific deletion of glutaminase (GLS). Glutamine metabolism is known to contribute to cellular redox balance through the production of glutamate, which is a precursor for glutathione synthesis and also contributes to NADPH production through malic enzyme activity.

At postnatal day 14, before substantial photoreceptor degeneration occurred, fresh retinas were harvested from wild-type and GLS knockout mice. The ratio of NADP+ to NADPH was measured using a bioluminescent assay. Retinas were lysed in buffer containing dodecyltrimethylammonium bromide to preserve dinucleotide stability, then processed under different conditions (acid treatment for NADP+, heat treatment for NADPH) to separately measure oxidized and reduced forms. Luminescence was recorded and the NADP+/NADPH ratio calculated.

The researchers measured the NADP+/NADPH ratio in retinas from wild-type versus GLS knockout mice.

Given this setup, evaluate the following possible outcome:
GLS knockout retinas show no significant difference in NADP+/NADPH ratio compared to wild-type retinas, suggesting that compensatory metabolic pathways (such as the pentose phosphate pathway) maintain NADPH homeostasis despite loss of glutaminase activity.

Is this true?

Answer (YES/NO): NO